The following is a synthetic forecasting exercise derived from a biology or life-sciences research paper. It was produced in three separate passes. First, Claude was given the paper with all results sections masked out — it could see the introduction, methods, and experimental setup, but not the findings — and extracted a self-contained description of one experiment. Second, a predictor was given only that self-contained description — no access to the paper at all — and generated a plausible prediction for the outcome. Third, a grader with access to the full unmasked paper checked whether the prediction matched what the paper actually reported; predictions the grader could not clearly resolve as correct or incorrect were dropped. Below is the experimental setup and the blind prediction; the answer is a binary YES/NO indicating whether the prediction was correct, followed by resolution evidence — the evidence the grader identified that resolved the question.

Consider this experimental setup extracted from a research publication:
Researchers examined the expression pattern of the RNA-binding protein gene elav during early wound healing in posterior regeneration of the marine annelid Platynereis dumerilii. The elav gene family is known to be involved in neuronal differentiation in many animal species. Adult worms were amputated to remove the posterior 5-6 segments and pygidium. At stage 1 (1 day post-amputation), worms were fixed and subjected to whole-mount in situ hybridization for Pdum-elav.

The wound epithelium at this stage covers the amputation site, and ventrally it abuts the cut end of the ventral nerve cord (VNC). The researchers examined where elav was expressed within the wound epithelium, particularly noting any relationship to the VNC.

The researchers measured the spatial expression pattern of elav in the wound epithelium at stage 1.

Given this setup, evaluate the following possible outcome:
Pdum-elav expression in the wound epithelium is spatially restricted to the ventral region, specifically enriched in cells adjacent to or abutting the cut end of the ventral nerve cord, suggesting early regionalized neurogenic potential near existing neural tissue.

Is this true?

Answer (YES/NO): YES